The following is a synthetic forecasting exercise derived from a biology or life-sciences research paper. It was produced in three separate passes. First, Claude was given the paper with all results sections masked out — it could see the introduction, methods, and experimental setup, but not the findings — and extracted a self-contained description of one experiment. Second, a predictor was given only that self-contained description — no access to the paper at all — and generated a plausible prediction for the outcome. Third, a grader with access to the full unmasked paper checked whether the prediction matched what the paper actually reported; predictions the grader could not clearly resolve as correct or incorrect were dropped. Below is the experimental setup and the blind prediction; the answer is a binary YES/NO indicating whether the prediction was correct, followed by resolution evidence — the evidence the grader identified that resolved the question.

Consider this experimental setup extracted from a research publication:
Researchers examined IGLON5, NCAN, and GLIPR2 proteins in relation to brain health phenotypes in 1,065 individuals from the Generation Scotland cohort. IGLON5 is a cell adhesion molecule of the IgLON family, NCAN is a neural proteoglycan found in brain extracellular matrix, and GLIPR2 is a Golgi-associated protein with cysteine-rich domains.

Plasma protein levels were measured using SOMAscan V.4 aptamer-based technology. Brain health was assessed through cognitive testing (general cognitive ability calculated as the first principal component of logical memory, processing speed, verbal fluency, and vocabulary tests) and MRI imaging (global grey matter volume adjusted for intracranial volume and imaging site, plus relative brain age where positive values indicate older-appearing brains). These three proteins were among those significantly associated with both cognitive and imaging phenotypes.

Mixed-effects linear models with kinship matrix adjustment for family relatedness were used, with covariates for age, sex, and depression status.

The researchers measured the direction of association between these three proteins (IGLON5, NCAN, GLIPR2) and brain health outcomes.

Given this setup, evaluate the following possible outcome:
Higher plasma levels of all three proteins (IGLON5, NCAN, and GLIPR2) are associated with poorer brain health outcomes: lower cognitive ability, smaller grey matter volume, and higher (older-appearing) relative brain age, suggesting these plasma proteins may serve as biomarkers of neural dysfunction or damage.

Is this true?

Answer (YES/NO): NO